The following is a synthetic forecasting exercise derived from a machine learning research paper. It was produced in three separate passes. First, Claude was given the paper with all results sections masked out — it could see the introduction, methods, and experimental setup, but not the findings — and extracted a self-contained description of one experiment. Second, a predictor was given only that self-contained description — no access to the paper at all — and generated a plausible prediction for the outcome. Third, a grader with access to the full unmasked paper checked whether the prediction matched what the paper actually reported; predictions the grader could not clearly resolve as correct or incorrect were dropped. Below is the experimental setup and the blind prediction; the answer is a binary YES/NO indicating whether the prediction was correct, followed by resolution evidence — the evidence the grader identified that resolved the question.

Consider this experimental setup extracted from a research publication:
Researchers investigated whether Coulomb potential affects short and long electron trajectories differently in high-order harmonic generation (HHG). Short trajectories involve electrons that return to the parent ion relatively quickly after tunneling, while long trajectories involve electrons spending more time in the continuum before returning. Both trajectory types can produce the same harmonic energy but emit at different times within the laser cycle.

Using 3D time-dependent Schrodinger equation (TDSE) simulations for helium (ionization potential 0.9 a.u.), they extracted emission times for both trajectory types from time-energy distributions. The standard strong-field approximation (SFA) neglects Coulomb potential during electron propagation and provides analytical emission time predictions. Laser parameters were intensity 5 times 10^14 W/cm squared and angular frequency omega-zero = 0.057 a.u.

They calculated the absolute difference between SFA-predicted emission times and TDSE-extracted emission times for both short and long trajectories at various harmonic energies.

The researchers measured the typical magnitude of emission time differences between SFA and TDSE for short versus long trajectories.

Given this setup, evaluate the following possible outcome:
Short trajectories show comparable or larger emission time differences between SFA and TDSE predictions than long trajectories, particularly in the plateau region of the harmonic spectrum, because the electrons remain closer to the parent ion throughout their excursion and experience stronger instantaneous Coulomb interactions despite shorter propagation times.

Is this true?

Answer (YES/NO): YES